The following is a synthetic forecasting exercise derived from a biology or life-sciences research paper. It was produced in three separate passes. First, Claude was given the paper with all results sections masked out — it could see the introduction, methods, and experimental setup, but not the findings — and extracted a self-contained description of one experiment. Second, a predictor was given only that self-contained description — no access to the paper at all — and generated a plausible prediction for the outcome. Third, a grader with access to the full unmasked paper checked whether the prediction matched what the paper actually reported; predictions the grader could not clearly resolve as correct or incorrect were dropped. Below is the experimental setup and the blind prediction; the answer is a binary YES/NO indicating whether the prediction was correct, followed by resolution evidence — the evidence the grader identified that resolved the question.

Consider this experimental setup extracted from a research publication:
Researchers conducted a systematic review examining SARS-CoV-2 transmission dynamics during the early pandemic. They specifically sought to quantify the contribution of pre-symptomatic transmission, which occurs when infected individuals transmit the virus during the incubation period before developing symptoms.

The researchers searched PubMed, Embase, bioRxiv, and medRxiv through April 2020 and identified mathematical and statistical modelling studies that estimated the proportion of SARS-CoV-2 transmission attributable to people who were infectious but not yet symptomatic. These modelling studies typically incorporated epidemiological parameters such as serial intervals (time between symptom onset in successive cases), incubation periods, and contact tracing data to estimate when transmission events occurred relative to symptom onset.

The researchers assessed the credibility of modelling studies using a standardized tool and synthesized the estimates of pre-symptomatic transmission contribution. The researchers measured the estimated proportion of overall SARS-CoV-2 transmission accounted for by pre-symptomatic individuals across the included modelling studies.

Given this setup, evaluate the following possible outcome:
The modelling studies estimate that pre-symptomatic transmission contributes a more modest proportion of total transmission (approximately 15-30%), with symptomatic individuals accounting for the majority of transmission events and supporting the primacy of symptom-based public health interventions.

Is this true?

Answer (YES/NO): NO